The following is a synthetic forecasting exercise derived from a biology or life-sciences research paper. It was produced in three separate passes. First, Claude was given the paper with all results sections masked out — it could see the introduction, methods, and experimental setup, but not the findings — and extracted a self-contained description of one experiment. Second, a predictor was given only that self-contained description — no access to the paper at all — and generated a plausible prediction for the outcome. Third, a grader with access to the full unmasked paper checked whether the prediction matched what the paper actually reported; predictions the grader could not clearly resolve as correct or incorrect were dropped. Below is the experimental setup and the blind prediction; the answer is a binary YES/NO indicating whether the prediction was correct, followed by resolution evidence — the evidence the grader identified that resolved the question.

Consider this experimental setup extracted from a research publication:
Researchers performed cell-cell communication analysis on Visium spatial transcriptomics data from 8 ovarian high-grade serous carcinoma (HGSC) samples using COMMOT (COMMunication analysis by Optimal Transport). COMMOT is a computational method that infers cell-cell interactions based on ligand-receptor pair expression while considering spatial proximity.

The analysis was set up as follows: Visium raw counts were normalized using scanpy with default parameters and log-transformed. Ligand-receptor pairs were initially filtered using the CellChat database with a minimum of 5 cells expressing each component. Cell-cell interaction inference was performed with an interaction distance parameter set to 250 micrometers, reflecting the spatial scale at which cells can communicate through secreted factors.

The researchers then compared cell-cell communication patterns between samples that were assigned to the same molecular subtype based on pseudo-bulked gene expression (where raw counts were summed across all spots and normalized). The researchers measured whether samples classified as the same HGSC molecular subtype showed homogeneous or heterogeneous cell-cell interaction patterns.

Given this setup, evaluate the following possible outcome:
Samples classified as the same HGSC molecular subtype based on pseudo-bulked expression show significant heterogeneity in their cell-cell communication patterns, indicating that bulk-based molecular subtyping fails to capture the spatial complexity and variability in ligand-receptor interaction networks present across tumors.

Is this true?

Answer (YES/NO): YES